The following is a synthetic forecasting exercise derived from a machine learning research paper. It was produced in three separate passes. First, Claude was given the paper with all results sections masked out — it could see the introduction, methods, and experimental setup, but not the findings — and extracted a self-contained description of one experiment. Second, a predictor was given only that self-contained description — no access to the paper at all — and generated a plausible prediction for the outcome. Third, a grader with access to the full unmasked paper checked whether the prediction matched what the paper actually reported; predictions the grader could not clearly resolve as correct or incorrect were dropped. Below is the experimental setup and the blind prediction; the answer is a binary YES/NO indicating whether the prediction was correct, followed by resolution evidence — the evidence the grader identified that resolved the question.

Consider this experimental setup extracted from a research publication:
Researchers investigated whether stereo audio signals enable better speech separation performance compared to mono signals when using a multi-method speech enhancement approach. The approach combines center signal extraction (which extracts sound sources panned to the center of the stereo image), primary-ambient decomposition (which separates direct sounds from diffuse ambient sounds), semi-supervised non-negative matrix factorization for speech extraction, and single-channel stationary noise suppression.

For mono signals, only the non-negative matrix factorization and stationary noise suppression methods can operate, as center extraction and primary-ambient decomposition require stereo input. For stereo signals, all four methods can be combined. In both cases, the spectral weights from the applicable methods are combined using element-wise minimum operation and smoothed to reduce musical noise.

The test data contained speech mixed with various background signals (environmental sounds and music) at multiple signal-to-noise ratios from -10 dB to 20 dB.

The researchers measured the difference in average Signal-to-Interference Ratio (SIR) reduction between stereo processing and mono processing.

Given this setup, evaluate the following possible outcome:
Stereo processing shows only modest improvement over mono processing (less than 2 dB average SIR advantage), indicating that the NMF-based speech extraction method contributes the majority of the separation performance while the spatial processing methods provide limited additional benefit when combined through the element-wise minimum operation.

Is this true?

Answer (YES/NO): NO